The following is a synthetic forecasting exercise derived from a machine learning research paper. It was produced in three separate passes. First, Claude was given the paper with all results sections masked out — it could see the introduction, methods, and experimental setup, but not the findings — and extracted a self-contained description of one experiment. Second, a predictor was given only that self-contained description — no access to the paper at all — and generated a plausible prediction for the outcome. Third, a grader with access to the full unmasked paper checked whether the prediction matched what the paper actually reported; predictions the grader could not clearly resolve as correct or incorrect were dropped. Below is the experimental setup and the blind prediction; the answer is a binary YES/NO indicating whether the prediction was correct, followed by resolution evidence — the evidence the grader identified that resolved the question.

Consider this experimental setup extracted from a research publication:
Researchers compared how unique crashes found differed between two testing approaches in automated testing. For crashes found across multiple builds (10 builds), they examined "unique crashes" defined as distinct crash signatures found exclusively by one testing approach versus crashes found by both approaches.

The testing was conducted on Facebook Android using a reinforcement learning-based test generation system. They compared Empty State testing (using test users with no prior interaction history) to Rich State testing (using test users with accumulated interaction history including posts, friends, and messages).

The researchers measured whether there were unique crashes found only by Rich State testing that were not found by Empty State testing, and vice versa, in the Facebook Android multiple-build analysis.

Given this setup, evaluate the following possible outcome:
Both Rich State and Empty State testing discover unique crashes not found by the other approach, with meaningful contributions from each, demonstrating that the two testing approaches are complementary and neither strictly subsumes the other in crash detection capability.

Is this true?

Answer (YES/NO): NO